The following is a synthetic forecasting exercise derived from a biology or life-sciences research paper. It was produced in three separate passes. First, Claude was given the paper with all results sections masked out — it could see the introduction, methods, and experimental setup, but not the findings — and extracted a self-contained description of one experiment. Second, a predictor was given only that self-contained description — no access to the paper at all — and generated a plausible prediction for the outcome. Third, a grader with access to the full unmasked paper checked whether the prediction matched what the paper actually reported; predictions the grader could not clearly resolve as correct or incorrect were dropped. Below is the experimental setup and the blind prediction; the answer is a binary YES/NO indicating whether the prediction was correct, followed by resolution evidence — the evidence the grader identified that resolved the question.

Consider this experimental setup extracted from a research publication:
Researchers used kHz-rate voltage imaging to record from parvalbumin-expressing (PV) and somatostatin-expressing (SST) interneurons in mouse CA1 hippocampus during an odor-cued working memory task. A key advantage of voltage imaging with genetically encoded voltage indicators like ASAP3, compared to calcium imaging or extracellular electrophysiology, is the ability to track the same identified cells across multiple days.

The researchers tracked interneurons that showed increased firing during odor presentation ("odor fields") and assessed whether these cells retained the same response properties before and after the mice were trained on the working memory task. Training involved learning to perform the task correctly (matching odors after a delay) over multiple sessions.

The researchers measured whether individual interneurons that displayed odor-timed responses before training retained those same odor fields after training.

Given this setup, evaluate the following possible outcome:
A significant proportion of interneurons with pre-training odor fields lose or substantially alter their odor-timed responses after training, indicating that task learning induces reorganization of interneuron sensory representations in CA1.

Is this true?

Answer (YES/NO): NO